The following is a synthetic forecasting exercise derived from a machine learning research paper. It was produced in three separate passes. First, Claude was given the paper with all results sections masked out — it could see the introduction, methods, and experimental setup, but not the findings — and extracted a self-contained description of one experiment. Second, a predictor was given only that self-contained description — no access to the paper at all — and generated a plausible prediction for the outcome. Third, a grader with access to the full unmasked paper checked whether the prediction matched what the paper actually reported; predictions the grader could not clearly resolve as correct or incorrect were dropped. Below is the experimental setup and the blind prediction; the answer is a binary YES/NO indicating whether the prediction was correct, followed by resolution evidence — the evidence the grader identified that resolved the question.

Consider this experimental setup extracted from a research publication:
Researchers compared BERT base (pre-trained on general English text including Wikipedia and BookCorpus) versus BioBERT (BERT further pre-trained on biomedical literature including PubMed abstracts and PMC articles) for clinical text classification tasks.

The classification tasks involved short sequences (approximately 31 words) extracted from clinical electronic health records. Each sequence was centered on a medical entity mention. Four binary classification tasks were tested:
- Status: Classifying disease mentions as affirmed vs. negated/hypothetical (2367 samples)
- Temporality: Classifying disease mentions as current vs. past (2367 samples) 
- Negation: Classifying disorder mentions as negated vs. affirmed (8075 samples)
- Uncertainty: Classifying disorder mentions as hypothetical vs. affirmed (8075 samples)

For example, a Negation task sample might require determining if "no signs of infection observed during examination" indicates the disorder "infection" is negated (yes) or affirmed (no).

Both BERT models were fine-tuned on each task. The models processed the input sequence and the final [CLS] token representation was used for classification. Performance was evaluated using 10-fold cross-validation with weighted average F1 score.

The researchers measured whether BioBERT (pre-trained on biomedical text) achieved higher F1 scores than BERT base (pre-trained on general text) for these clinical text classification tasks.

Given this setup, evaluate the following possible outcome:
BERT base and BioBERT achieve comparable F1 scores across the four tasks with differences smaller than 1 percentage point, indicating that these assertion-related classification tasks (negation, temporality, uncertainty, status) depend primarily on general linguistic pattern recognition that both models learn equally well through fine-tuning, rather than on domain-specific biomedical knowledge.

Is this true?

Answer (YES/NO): NO